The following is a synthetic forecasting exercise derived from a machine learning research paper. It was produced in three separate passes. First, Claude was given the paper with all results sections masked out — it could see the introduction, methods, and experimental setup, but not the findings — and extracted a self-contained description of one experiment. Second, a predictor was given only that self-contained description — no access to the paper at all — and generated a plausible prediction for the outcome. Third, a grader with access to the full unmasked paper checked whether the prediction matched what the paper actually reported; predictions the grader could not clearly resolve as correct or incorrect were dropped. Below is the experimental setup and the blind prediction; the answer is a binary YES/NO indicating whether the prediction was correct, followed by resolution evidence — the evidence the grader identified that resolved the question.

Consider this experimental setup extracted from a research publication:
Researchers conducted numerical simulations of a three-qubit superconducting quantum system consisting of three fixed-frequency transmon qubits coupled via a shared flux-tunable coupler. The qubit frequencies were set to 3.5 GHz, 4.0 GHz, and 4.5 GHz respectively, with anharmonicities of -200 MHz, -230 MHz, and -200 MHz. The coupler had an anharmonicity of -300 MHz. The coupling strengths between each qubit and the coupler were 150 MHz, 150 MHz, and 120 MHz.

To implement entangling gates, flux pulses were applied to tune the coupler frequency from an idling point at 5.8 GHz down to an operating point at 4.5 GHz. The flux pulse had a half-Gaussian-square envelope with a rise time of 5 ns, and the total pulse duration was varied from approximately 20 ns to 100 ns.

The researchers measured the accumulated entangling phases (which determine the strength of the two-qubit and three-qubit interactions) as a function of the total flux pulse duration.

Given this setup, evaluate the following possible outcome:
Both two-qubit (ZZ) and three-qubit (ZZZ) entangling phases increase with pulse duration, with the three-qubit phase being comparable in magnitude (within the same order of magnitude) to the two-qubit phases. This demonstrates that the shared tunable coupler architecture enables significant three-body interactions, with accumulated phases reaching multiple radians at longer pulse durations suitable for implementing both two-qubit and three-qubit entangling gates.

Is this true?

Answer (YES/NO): YES